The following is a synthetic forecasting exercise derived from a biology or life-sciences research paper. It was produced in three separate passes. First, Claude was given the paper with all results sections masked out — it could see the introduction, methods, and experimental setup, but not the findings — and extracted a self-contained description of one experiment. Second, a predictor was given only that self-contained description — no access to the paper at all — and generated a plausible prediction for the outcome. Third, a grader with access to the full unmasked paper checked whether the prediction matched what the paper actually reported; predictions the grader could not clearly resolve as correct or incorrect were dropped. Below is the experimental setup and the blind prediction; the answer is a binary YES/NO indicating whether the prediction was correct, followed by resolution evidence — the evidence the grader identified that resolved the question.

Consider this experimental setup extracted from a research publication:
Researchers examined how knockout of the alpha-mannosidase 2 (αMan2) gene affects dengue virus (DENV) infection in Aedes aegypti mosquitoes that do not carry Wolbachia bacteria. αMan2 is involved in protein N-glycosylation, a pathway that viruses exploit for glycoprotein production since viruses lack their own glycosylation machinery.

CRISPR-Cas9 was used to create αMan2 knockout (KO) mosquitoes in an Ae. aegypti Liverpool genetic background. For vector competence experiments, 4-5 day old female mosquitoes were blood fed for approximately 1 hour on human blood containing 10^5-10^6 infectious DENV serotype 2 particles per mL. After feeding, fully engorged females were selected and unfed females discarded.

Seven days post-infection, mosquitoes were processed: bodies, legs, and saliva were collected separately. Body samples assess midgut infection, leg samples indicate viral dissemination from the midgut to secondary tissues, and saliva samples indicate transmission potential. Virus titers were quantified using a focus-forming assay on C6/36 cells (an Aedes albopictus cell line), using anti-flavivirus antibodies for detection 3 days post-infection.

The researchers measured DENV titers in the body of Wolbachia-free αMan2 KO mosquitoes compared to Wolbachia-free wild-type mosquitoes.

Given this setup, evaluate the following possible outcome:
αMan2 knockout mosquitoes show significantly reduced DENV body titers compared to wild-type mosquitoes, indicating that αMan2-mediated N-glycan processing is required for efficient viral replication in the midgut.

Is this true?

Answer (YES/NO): YES